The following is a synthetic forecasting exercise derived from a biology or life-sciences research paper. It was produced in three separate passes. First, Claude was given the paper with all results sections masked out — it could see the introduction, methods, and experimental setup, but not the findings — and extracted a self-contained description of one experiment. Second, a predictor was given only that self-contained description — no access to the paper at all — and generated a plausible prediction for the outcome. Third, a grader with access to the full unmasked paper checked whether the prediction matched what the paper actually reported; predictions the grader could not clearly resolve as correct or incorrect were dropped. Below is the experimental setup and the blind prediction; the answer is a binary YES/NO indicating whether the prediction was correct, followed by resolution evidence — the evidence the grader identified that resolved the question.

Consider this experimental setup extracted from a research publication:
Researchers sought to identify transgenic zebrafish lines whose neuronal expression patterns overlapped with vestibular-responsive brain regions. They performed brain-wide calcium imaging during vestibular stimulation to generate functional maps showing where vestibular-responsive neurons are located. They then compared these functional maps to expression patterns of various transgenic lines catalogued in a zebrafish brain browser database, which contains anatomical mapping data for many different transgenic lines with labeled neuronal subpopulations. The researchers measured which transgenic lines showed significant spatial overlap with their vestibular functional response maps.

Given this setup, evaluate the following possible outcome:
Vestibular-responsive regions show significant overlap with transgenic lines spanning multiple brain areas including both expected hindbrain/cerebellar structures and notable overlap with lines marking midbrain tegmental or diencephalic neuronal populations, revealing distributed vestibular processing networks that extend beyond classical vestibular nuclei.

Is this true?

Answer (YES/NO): YES